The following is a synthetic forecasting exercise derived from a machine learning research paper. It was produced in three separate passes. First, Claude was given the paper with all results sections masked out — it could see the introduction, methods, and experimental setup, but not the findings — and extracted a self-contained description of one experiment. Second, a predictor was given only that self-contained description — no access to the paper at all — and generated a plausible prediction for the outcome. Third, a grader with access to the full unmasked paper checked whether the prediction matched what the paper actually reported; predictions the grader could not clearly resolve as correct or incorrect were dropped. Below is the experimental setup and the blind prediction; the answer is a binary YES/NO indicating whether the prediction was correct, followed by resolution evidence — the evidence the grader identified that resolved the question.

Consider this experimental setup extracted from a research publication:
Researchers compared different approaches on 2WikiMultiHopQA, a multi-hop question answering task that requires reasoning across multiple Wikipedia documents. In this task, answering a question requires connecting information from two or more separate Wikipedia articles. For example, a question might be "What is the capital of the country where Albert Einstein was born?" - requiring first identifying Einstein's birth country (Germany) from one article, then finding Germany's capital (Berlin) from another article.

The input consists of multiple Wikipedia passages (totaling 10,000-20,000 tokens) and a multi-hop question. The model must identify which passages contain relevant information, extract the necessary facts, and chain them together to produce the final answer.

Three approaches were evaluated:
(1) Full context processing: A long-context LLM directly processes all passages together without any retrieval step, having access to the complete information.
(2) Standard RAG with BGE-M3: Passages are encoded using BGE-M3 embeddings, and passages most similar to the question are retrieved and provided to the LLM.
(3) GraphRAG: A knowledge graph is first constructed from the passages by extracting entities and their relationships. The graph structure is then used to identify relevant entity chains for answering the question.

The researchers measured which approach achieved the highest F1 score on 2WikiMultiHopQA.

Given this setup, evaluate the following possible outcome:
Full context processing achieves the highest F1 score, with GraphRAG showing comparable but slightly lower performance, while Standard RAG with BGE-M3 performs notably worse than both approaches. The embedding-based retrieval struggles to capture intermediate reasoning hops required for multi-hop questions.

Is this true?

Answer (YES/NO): YES